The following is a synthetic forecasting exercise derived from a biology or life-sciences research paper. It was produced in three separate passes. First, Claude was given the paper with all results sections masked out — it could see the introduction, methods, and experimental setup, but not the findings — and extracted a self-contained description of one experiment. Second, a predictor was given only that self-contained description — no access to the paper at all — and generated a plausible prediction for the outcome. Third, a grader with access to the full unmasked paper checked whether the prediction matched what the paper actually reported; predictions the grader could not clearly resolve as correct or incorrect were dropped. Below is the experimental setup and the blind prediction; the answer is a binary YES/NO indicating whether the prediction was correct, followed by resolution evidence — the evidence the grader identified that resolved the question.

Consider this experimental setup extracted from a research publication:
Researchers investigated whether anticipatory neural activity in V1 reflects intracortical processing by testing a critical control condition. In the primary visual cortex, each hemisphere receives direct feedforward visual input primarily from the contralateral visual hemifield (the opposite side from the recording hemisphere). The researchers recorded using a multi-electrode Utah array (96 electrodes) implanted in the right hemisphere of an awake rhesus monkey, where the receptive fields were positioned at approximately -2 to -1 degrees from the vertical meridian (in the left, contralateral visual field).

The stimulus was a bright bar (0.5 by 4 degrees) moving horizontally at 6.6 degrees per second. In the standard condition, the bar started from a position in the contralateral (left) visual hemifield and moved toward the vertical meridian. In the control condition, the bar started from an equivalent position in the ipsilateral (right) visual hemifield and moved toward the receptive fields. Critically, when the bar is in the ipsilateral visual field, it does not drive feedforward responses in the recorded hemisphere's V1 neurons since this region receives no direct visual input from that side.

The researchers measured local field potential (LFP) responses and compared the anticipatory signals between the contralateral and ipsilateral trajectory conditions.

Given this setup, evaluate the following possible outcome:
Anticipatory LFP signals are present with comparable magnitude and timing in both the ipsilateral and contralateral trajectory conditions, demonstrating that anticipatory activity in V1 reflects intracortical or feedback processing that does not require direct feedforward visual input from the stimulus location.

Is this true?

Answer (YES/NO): NO